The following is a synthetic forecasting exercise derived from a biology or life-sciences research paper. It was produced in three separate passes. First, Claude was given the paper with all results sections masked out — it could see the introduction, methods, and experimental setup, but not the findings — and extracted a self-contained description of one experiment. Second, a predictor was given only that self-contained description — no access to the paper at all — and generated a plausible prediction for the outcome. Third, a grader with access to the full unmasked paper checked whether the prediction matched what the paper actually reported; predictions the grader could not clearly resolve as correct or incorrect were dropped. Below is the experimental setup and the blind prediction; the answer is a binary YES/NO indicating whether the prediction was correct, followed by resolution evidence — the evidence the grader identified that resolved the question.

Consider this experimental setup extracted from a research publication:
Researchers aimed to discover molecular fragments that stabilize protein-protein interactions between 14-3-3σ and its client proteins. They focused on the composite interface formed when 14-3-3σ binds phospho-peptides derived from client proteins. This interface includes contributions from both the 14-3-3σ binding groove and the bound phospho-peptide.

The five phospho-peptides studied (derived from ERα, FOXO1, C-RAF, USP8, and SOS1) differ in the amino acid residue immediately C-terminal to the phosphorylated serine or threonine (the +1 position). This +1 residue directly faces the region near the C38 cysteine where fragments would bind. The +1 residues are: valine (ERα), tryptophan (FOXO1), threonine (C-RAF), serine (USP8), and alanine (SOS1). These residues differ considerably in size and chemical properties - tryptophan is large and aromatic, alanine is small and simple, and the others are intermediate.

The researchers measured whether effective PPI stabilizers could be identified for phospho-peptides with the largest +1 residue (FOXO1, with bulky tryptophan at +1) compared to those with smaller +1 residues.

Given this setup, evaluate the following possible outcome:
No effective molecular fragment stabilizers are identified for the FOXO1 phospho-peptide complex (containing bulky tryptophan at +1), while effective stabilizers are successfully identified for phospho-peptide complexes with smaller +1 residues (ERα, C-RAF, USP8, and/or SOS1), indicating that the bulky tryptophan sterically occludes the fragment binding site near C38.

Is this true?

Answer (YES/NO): NO